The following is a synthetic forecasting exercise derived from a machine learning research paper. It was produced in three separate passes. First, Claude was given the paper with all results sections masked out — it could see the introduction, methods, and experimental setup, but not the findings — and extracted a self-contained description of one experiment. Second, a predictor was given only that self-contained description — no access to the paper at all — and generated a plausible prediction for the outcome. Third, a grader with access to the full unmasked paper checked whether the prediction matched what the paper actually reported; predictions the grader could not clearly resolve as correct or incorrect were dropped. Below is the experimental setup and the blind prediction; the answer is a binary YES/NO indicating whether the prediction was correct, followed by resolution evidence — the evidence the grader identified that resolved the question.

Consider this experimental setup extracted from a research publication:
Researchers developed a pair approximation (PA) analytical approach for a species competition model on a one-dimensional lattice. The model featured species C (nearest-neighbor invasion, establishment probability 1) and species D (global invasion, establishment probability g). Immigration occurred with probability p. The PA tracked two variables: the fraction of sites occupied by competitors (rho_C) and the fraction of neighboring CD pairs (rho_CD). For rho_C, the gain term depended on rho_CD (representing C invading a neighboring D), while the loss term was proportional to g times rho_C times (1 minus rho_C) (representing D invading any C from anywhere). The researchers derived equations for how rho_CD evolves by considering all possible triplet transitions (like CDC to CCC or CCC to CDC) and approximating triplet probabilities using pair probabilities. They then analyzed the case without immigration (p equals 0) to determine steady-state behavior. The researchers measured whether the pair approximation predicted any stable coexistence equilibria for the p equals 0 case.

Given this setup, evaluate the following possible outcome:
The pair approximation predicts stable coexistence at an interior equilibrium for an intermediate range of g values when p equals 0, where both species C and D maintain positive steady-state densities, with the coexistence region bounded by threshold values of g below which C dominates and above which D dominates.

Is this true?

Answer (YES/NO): NO